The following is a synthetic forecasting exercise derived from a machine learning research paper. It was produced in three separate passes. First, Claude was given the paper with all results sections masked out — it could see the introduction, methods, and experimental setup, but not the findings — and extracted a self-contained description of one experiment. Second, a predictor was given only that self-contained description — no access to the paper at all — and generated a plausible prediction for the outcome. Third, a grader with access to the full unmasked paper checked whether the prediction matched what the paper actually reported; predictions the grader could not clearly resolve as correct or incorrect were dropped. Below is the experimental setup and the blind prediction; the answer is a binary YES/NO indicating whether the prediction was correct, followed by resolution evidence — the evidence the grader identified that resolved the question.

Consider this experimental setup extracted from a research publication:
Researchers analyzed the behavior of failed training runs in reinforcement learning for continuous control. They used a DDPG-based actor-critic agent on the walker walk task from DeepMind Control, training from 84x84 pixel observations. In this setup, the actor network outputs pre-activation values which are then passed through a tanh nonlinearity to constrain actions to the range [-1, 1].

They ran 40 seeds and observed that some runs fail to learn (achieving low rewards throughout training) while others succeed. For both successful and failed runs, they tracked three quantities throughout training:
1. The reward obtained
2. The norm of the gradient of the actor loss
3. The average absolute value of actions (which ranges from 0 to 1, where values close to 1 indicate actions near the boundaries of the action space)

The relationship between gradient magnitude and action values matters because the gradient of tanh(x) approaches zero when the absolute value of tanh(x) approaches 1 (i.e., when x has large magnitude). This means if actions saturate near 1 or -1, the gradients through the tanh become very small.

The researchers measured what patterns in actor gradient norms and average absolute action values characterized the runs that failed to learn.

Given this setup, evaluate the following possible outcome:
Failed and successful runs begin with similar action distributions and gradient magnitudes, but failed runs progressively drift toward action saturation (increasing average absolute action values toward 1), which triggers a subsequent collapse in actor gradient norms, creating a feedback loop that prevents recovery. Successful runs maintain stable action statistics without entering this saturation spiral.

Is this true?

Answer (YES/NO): NO